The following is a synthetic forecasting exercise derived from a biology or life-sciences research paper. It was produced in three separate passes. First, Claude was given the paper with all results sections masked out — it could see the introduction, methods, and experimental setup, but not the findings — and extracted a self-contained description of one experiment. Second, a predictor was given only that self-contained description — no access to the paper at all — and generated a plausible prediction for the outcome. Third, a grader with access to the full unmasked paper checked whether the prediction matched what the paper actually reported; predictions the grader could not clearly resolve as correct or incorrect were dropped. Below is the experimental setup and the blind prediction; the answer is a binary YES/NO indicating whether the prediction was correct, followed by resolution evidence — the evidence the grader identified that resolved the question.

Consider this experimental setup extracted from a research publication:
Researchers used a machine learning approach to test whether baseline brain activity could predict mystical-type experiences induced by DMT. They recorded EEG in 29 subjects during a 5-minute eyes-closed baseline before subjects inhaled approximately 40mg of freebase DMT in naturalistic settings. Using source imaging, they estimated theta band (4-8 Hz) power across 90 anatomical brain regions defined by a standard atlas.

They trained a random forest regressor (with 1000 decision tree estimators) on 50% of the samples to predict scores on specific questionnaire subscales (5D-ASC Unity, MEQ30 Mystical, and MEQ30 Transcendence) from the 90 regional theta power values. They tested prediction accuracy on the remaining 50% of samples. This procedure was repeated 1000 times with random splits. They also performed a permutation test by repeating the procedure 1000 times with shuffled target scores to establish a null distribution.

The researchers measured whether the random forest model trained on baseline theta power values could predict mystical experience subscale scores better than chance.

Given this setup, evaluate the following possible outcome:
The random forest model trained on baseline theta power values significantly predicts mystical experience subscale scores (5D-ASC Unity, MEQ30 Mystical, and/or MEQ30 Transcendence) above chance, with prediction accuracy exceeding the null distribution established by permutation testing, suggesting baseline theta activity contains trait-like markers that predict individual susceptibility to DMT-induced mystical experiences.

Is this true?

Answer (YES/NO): YES